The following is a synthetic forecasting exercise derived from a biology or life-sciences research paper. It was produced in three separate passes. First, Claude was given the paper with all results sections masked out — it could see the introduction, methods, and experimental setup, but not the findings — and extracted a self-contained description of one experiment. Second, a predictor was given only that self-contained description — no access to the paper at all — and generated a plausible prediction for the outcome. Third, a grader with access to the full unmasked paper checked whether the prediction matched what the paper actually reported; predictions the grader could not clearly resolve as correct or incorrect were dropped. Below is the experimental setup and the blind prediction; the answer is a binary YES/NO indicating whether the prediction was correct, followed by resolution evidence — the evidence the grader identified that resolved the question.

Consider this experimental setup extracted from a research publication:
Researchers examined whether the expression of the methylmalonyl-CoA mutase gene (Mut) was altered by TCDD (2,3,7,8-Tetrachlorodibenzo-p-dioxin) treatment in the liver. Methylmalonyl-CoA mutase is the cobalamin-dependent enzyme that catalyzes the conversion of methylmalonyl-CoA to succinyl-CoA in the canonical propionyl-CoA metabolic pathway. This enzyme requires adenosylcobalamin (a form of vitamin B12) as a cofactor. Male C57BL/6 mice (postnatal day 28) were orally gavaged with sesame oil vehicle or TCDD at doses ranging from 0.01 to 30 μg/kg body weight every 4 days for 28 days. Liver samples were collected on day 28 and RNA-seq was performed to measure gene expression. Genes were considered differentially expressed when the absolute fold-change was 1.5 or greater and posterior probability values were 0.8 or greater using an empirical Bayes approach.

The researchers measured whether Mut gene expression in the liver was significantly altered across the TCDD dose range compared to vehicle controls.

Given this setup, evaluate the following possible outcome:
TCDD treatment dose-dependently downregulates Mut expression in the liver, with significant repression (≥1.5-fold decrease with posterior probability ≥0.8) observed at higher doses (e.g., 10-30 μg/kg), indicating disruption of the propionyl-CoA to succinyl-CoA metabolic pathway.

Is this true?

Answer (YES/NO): NO